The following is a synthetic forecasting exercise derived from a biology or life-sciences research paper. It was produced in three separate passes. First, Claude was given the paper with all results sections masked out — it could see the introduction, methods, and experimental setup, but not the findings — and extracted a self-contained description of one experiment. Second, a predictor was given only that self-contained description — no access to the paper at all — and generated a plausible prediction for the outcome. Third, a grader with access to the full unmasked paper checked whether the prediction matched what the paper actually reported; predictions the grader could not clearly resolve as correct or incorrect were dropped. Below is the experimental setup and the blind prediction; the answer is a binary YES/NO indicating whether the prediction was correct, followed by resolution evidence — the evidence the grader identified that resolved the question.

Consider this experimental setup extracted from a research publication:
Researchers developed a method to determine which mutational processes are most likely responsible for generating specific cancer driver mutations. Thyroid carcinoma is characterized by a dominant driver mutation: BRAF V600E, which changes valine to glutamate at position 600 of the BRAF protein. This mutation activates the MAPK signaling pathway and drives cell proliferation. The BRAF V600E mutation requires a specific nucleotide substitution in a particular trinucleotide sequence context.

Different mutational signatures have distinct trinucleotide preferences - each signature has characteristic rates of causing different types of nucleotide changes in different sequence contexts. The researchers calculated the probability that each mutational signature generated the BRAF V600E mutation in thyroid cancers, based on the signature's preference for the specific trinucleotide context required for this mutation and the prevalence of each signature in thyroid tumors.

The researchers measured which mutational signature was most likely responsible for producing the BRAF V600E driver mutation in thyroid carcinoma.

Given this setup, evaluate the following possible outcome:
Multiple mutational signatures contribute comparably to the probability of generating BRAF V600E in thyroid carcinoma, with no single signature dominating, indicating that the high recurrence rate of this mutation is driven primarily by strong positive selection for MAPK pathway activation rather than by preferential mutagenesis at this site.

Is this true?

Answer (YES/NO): NO